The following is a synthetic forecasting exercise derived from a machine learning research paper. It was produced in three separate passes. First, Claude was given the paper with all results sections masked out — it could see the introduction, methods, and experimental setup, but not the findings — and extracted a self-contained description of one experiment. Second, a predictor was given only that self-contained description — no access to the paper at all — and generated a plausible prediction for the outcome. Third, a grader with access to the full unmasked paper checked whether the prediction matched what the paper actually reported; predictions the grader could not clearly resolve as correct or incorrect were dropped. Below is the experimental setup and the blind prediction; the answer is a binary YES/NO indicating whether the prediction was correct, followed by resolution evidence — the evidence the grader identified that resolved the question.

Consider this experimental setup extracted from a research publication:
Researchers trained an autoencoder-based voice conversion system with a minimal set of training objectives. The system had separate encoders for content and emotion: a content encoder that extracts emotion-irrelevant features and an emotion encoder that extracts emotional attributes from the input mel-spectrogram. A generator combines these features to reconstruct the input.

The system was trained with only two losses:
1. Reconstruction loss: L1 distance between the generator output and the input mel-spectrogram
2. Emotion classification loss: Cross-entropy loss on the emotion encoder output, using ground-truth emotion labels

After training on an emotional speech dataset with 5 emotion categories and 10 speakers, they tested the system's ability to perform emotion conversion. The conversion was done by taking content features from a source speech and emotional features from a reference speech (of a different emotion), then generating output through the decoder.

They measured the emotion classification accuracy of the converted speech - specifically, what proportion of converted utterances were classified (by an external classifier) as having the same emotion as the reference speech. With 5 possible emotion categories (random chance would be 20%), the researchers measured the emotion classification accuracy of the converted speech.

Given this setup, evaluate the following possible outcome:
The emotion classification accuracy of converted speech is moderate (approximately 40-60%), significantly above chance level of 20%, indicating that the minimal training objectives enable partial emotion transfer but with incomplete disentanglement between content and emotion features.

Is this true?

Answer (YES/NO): NO